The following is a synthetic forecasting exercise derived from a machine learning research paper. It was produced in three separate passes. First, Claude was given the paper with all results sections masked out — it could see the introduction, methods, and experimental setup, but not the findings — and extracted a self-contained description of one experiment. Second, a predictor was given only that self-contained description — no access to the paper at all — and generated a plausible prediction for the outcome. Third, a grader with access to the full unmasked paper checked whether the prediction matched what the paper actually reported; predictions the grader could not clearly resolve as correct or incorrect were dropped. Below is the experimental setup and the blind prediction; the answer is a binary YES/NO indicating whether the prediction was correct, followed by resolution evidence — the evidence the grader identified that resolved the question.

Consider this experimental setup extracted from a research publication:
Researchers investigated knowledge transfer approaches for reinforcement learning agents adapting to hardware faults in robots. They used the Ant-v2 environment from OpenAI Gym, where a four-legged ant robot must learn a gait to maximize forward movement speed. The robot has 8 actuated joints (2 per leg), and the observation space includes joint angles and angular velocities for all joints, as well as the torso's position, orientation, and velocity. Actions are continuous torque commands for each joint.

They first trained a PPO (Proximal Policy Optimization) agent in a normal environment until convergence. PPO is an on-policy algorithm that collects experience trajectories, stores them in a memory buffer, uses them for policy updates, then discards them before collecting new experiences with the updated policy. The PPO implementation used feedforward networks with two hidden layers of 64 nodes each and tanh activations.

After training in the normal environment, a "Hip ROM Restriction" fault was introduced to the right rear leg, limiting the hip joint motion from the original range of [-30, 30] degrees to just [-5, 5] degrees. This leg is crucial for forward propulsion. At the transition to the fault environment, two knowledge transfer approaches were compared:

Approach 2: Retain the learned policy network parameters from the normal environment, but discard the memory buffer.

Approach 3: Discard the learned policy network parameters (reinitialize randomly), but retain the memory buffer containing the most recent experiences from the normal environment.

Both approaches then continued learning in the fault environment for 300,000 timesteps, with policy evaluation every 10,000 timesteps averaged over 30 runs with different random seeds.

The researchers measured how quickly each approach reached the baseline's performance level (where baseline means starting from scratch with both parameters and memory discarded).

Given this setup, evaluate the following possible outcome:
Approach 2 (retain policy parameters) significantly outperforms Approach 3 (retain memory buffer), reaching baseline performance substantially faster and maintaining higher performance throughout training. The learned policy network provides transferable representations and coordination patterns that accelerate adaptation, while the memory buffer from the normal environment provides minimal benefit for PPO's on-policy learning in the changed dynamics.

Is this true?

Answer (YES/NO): YES